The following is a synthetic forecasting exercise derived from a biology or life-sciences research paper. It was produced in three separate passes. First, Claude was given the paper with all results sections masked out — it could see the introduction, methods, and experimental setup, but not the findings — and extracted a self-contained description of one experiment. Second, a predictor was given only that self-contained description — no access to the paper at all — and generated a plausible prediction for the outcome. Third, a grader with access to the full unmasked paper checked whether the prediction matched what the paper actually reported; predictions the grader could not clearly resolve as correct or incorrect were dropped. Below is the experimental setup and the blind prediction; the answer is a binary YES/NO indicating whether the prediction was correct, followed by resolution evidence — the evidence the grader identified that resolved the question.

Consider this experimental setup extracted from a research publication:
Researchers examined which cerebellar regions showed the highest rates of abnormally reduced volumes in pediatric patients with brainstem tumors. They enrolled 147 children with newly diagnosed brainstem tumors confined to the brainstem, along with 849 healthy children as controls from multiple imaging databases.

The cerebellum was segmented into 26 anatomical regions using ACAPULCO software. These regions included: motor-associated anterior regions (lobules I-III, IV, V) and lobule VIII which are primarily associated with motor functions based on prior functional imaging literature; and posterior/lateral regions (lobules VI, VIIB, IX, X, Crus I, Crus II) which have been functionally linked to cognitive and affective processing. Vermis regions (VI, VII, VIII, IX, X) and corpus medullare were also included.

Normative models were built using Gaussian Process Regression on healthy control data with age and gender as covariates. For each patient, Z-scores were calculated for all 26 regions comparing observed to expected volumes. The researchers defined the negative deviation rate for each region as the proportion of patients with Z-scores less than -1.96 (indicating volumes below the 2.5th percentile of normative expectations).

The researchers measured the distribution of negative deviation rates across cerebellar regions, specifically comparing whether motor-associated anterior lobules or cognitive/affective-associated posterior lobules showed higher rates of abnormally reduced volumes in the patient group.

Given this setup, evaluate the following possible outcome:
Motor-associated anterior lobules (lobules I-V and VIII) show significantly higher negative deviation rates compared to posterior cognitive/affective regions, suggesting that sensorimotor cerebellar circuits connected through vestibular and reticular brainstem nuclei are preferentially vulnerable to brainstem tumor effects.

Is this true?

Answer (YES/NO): YES